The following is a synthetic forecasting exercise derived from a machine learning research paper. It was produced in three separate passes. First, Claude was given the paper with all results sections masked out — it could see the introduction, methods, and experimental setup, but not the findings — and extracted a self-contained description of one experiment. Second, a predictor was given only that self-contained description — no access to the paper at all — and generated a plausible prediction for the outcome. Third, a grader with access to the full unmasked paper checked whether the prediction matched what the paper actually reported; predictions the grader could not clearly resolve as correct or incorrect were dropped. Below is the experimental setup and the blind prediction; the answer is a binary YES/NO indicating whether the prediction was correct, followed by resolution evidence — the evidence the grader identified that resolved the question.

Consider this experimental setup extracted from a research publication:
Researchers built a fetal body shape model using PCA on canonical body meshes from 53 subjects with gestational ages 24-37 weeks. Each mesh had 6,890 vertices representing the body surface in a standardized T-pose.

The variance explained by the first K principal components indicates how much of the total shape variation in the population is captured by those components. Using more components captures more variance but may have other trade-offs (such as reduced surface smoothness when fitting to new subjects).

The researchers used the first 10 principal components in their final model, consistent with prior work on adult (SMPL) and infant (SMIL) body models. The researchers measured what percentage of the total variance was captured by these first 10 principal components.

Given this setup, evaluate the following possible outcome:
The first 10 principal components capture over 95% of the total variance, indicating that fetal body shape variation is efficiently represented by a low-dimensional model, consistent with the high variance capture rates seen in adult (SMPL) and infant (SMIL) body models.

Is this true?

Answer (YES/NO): YES